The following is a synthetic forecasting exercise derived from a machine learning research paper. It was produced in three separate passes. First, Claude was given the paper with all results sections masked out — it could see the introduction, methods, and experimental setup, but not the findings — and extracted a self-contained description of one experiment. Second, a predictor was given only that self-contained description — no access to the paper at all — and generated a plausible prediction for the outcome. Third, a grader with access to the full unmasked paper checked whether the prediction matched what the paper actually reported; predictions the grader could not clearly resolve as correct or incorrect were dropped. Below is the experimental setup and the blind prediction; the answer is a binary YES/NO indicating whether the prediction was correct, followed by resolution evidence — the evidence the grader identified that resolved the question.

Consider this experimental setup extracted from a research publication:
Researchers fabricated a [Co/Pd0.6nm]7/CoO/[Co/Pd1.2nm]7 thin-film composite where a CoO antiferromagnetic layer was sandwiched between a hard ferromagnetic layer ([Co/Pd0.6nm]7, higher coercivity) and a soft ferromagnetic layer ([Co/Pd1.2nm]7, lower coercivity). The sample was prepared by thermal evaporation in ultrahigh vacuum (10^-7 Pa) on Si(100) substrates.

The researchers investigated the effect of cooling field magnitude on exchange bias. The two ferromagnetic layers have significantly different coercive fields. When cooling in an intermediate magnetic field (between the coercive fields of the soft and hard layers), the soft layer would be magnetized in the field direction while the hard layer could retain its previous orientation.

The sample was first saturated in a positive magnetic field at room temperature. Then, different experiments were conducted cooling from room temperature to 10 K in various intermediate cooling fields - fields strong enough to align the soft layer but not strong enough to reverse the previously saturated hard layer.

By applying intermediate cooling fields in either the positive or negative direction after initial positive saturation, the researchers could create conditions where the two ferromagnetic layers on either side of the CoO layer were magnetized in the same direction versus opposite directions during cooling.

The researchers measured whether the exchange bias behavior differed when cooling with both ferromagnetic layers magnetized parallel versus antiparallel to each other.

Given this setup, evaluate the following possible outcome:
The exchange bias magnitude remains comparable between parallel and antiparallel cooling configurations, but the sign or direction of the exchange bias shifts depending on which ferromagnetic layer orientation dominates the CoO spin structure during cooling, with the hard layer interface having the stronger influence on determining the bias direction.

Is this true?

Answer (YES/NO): NO